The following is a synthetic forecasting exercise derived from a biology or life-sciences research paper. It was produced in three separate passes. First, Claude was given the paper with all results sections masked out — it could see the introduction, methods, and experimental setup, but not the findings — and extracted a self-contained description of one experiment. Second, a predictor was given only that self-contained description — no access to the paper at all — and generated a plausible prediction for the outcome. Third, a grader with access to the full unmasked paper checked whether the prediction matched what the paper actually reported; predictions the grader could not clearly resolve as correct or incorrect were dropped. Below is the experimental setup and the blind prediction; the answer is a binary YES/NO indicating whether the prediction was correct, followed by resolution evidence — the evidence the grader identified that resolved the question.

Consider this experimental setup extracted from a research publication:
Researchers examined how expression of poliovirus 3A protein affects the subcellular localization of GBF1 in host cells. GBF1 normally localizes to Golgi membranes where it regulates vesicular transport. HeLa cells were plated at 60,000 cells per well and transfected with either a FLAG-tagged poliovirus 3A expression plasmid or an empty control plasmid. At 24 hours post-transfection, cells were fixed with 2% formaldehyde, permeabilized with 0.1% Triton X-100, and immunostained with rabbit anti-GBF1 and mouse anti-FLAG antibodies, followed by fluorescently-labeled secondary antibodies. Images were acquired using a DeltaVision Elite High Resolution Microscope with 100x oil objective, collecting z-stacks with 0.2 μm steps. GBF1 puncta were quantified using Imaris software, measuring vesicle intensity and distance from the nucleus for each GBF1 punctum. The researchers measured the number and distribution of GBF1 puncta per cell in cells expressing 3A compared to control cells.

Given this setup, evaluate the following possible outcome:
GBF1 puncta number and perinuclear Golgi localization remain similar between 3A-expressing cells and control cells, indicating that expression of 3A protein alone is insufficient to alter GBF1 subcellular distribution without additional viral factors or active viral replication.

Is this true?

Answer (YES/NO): NO